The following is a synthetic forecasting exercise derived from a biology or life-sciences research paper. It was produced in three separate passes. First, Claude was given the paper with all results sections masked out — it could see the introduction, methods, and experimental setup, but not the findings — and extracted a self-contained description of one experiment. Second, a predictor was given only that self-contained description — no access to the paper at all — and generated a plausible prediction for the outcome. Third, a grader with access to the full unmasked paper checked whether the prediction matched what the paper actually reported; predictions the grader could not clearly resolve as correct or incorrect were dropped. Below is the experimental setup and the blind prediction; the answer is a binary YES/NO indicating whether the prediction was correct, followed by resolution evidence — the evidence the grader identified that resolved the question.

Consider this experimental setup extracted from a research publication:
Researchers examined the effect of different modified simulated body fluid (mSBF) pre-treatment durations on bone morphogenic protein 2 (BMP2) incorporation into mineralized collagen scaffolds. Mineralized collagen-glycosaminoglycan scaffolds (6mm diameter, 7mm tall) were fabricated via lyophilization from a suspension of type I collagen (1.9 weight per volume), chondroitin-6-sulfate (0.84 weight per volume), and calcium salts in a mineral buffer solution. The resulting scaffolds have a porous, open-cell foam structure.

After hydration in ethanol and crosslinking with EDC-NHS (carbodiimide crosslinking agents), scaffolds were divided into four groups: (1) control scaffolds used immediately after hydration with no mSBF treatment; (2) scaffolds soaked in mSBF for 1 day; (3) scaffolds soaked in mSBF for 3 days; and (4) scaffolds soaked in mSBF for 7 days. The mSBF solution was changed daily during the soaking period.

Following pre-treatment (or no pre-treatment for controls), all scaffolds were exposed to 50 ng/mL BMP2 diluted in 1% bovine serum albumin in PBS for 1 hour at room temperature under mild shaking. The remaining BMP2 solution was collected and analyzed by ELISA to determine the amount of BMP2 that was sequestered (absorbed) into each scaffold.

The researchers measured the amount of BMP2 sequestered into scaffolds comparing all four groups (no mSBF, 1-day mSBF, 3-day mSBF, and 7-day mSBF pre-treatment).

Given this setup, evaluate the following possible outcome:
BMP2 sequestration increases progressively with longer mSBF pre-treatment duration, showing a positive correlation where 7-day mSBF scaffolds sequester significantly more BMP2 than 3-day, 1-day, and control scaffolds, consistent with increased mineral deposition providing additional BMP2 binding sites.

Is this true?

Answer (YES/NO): NO